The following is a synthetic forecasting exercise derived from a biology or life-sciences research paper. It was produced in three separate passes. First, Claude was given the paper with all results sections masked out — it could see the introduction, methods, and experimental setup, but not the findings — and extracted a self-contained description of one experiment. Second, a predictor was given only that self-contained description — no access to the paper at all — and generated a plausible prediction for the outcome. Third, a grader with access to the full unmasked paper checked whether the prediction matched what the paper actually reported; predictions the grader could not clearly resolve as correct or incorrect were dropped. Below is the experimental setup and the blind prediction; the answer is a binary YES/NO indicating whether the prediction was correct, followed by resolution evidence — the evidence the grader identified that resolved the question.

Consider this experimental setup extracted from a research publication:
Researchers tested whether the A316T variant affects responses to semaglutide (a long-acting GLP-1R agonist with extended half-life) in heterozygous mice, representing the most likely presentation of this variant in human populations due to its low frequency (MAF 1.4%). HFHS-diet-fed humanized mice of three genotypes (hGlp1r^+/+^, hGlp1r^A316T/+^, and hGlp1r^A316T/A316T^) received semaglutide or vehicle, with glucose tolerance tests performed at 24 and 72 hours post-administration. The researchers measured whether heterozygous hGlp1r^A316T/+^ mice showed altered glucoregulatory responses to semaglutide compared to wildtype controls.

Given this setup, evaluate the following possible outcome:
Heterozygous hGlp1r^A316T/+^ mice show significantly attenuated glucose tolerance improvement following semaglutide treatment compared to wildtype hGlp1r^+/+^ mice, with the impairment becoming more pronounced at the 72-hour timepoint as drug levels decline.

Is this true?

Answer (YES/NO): NO